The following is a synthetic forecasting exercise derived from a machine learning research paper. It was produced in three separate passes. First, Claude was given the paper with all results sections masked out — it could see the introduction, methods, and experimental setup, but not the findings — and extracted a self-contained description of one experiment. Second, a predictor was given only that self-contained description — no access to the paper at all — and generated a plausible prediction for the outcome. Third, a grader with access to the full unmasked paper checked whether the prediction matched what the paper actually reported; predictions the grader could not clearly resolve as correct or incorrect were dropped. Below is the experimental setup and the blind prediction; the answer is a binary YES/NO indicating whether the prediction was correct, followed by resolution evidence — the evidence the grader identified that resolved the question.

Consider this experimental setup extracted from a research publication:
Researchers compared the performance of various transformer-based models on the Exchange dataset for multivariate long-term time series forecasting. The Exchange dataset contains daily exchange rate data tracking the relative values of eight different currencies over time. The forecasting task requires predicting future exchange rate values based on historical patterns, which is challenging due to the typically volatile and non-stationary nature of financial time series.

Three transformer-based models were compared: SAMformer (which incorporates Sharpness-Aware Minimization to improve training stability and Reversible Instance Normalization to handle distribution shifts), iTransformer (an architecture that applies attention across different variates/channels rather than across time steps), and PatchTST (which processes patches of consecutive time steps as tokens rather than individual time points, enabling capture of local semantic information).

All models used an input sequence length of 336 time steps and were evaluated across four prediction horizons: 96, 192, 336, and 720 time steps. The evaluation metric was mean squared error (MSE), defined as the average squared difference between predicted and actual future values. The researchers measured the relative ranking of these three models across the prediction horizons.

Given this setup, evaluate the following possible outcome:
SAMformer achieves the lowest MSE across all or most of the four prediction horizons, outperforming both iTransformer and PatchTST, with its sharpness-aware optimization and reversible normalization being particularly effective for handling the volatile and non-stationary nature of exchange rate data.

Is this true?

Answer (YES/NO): NO